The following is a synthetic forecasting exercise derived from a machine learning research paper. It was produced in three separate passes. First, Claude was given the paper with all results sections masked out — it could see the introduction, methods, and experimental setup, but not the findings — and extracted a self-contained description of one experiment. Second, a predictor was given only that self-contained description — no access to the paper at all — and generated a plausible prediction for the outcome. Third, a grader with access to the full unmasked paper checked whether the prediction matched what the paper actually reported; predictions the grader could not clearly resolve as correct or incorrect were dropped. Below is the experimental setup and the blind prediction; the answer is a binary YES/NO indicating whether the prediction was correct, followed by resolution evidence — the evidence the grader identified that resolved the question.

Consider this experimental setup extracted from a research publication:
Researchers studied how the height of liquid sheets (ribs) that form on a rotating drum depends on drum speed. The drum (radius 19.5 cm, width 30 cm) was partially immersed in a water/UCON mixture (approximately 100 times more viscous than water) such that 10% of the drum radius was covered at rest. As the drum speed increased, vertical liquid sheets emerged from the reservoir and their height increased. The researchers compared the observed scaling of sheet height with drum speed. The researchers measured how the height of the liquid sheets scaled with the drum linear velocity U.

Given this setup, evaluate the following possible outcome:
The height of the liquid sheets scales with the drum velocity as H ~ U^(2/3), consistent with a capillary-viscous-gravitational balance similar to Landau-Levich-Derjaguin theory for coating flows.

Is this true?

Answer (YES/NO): NO